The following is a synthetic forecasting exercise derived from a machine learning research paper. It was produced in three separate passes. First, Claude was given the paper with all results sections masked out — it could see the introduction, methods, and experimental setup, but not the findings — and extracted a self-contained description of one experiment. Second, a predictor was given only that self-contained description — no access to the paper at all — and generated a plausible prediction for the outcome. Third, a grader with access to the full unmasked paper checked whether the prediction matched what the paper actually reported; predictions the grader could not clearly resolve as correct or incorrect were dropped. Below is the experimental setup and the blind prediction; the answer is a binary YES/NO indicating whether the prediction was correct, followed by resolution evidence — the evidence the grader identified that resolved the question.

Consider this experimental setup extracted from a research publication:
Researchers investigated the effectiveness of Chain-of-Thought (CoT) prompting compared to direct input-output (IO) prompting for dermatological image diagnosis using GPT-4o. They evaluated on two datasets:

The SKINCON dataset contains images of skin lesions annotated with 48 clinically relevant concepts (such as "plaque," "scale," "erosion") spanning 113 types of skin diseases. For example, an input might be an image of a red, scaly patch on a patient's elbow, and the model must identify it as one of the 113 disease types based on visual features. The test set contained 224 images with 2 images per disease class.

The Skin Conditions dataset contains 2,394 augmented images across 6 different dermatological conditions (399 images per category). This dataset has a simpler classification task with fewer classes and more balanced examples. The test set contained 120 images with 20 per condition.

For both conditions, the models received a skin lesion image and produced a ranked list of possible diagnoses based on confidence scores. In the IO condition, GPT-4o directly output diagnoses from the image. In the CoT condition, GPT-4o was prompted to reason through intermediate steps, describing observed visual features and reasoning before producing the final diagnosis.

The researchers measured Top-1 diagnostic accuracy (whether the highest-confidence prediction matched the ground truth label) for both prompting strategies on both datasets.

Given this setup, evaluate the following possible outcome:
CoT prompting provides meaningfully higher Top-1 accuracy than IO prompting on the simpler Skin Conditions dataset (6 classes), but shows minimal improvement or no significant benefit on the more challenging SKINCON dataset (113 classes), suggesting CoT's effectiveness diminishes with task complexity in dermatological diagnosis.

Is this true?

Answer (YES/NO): NO